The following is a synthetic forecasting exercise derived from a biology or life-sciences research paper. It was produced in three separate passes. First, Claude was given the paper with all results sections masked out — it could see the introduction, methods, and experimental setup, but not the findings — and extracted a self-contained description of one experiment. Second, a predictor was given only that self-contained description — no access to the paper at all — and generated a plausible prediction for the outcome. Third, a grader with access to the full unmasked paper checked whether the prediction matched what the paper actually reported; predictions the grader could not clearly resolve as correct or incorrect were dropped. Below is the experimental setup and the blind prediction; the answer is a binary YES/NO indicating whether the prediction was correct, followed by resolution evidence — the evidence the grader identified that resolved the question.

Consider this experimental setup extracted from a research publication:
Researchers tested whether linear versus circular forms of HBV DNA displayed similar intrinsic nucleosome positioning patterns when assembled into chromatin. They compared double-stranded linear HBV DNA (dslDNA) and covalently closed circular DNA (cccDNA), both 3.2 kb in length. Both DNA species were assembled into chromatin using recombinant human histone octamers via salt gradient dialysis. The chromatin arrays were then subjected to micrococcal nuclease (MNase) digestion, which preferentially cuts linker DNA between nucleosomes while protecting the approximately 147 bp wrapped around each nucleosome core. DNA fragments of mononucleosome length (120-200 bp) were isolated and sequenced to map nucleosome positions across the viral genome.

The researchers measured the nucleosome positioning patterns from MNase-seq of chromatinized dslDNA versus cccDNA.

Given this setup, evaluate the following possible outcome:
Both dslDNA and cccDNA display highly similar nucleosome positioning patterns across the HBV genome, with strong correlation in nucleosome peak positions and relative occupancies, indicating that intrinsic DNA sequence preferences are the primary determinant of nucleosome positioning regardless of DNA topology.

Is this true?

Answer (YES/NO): YES